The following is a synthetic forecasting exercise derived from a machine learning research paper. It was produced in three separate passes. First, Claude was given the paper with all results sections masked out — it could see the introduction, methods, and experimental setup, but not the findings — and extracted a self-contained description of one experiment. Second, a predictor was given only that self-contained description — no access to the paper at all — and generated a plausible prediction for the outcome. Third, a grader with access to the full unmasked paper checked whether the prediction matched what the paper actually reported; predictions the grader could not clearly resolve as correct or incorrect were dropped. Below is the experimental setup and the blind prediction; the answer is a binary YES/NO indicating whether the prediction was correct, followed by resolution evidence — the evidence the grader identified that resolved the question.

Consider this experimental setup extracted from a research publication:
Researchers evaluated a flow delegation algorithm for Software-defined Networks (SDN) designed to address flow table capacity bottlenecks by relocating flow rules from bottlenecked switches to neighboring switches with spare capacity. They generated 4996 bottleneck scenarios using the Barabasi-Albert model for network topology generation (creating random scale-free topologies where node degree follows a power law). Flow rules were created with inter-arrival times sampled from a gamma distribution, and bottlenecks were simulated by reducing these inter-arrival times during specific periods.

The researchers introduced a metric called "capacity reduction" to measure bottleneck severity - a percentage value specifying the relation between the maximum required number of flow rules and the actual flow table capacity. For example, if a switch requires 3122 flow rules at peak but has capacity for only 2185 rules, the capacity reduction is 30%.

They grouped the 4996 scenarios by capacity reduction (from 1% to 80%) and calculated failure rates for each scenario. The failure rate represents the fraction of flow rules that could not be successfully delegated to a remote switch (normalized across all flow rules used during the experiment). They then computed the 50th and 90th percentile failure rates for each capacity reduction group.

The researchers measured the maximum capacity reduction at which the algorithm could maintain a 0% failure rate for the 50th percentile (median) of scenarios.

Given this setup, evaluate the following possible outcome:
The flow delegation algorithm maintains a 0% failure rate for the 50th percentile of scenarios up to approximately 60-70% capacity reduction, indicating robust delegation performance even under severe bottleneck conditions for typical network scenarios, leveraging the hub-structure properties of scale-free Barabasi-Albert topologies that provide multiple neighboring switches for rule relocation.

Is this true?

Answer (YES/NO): NO